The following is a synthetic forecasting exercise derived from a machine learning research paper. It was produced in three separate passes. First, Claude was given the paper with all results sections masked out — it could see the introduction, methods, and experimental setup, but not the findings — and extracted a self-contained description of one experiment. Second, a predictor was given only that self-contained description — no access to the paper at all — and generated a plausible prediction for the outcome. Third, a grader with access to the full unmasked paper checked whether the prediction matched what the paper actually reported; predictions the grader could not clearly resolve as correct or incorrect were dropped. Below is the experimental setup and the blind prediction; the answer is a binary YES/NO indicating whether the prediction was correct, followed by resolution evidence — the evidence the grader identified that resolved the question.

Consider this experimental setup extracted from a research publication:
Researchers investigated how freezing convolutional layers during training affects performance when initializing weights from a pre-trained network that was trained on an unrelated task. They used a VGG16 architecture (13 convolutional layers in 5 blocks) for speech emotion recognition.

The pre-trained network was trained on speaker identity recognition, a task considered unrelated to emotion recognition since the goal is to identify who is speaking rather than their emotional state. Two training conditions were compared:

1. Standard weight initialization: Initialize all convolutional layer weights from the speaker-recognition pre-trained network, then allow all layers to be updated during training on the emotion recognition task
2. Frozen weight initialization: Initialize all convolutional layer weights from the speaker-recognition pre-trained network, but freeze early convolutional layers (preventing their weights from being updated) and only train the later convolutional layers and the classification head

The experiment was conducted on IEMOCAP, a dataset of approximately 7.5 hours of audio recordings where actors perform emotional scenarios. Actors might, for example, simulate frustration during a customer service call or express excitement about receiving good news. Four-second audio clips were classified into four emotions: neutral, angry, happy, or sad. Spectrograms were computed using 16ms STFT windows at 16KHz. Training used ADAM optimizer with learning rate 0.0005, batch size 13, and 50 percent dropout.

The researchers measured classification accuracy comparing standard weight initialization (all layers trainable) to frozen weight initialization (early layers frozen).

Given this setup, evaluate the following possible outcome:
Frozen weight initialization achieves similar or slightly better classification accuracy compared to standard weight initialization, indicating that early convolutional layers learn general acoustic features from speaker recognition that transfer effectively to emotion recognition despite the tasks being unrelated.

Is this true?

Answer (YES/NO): NO